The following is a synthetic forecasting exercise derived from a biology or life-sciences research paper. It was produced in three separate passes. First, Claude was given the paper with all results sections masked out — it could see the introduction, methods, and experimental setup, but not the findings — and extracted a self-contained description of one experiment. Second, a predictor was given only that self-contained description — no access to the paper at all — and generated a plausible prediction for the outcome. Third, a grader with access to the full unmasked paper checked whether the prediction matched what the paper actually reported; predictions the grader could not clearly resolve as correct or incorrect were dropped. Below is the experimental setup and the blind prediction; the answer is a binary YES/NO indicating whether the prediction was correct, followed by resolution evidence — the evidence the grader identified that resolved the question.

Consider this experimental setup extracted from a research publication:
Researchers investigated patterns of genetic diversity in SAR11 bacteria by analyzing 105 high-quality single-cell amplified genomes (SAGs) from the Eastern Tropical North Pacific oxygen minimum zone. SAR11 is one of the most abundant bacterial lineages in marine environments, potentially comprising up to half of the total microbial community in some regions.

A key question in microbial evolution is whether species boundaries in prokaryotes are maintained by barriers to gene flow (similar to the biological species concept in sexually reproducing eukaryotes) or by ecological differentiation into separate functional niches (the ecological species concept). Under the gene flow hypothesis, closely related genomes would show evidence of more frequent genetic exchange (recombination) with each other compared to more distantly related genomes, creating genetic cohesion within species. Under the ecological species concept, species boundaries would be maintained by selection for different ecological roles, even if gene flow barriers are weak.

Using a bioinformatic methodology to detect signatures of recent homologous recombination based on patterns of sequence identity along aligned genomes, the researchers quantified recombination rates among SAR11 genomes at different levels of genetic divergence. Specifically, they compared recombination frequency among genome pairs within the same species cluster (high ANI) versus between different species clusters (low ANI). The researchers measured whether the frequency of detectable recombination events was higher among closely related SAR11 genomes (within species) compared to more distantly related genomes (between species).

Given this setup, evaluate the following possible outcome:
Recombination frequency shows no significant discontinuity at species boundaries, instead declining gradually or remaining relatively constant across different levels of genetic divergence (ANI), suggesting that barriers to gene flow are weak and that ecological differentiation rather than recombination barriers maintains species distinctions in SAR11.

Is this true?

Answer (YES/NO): NO